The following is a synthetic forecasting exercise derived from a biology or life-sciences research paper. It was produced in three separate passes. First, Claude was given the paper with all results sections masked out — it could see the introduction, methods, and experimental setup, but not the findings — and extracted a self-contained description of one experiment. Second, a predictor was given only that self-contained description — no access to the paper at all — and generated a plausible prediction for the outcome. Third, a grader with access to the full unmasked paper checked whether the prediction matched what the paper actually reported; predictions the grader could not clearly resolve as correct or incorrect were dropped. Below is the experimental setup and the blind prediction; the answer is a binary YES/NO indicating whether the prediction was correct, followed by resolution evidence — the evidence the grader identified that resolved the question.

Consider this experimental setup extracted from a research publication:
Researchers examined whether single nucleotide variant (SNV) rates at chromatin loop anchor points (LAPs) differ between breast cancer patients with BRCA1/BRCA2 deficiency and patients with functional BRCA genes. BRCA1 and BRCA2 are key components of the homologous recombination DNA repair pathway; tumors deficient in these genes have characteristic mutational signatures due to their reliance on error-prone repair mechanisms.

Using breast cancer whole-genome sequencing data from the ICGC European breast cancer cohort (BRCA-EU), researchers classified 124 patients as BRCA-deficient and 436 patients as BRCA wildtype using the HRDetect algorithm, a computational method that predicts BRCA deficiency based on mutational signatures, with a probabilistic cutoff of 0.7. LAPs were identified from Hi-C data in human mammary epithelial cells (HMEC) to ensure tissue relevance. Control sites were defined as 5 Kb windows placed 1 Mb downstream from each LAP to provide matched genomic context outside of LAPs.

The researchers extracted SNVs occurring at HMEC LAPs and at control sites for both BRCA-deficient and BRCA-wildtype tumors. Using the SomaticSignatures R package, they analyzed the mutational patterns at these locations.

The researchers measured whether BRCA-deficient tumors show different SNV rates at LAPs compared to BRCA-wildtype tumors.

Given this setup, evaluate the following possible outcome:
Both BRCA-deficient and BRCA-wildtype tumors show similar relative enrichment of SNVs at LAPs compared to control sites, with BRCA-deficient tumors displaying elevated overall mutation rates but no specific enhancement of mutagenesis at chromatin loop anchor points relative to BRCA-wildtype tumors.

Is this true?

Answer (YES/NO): NO